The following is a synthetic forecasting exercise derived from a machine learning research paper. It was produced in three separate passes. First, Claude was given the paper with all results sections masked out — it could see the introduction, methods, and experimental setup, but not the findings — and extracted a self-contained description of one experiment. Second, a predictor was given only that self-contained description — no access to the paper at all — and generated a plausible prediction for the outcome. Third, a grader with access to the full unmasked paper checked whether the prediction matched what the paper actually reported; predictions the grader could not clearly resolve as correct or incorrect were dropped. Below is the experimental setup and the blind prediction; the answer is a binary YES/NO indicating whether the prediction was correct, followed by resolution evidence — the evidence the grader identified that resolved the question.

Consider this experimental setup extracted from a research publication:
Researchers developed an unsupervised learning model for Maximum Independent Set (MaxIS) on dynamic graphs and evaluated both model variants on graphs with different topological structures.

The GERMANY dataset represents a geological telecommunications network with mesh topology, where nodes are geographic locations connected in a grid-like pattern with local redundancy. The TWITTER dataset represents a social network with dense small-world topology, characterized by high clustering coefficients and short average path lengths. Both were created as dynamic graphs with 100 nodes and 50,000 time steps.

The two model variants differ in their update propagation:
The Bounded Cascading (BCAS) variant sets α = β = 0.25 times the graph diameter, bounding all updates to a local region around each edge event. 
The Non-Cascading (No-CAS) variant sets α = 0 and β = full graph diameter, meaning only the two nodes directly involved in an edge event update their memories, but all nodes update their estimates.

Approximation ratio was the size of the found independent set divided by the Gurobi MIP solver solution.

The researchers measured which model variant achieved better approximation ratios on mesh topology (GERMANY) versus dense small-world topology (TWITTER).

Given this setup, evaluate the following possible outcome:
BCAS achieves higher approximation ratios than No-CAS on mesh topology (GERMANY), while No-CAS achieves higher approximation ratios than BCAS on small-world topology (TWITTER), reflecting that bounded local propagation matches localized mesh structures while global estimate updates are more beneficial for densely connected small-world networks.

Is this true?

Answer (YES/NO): NO